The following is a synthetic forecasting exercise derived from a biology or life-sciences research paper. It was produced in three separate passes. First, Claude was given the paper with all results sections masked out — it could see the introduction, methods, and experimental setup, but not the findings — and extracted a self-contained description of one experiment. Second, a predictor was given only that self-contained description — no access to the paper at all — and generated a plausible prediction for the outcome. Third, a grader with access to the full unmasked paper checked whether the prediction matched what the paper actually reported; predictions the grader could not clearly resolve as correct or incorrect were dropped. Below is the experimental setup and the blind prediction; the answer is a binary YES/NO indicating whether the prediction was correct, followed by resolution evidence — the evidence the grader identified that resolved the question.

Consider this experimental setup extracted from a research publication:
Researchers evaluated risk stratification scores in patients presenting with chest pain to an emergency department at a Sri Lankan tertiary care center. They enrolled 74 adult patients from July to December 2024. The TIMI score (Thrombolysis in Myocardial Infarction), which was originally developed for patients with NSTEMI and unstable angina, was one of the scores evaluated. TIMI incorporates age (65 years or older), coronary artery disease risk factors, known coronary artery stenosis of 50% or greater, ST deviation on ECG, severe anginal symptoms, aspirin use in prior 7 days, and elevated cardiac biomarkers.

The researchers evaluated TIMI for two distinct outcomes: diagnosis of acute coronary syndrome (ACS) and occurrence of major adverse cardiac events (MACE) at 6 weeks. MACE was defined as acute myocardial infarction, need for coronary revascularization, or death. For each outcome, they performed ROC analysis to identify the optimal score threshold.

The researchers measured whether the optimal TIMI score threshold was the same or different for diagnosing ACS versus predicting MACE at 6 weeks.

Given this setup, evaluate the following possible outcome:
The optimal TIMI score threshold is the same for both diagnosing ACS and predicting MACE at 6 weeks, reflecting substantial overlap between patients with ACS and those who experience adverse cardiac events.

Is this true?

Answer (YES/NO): YES